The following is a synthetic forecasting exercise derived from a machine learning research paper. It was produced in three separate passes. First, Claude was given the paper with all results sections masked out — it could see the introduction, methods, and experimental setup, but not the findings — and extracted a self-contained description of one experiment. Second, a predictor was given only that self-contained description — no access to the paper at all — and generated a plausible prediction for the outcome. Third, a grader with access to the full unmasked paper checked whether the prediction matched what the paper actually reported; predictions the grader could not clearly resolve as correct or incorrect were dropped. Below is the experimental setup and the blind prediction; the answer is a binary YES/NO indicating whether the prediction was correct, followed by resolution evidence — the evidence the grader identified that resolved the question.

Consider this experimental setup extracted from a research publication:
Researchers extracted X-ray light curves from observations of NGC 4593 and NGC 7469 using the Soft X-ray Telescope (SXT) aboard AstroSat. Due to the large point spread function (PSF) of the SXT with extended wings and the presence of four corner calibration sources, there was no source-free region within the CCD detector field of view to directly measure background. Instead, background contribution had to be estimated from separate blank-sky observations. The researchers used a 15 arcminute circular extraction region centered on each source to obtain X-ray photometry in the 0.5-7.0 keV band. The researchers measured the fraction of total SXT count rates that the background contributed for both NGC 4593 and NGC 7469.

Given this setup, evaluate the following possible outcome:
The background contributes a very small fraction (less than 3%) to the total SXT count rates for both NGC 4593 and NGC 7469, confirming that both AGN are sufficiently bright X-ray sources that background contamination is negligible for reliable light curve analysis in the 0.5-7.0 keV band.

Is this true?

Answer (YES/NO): NO